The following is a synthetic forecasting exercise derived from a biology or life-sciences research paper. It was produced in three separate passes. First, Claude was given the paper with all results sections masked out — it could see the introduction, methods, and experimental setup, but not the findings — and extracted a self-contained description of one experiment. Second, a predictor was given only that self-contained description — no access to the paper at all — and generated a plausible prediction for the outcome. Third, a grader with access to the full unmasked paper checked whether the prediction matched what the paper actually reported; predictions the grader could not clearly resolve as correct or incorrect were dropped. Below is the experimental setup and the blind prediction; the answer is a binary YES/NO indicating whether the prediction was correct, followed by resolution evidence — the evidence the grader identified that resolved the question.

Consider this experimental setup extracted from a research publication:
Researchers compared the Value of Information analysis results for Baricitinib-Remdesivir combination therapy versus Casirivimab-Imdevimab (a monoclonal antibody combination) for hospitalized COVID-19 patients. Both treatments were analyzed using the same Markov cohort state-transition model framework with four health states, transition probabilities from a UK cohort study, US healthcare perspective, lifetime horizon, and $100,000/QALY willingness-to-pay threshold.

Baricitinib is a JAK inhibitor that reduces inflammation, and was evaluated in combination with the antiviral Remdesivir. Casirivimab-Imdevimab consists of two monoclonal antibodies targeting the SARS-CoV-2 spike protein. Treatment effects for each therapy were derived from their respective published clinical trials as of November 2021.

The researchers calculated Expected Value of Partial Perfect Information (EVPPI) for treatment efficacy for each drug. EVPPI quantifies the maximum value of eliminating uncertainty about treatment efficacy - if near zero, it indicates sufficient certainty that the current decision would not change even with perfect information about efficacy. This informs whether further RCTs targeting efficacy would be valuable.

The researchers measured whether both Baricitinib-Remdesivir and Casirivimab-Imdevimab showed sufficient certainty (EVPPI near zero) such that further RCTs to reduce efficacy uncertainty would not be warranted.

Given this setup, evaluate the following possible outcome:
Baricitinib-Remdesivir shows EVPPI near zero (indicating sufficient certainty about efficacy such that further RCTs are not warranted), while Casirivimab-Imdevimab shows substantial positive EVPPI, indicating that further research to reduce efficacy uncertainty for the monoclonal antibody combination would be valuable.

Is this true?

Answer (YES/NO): NO